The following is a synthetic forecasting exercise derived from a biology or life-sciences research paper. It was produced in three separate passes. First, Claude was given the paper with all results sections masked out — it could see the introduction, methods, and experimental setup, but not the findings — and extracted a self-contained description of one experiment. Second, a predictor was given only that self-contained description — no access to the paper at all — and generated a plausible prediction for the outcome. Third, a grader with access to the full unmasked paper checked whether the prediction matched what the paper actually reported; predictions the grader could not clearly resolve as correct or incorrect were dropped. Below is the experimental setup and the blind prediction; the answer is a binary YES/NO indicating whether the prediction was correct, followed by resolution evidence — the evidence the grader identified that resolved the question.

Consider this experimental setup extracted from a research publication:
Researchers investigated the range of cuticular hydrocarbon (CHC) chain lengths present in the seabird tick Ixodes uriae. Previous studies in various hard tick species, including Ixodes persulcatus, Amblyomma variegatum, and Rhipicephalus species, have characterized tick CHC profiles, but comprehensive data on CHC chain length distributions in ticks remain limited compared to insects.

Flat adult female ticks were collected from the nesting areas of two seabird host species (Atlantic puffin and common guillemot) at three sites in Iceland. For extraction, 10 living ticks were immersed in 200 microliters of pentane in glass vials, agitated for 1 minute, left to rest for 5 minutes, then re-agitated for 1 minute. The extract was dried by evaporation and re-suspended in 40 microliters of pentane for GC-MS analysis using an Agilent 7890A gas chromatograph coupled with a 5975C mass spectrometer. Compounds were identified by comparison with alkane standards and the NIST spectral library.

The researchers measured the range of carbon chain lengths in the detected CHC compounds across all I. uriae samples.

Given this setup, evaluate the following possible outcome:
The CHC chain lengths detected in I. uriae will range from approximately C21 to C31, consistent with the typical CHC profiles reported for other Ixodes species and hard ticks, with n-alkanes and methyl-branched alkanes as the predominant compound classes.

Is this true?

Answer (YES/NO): NO